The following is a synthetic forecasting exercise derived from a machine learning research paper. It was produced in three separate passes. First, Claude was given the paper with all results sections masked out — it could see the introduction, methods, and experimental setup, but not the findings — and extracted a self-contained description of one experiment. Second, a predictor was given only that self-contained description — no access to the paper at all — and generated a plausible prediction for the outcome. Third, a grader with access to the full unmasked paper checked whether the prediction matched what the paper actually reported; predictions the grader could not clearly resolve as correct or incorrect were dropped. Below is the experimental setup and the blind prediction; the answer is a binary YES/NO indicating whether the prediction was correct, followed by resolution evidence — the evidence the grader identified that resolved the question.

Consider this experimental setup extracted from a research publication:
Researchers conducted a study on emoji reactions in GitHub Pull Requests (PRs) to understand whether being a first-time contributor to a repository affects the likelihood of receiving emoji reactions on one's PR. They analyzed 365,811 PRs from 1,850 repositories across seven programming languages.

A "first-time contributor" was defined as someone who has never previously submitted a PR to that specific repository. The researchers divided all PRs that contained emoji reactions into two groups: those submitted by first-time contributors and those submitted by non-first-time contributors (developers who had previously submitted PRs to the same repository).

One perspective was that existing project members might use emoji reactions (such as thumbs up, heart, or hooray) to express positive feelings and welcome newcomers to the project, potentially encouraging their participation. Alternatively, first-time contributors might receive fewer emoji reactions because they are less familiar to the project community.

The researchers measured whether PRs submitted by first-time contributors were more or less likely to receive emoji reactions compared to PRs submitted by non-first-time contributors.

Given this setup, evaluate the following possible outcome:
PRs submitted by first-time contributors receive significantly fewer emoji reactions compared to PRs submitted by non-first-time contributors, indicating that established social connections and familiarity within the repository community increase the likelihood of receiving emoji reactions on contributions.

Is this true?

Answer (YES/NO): YES